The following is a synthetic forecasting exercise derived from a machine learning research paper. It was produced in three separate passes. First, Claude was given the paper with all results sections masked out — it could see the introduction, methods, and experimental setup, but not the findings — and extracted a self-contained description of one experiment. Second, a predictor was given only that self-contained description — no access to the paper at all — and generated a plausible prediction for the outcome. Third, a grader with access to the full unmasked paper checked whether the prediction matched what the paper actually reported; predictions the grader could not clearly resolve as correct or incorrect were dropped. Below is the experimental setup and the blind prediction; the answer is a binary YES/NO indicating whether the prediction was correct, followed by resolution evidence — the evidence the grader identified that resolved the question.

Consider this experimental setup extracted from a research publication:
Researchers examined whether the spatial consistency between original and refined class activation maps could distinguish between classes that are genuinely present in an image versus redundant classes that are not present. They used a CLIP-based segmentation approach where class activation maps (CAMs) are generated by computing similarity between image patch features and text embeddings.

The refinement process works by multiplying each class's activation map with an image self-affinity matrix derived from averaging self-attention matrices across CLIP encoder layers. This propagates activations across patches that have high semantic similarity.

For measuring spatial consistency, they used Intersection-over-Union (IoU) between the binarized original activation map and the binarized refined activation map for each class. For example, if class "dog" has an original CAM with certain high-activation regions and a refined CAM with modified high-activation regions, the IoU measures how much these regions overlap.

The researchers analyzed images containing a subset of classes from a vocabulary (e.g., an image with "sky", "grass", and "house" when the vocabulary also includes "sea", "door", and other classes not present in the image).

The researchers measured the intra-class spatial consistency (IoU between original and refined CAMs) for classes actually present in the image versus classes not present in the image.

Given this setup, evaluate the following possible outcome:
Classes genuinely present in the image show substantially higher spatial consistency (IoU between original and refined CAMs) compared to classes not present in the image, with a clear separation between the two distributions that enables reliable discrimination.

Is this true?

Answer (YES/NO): YES